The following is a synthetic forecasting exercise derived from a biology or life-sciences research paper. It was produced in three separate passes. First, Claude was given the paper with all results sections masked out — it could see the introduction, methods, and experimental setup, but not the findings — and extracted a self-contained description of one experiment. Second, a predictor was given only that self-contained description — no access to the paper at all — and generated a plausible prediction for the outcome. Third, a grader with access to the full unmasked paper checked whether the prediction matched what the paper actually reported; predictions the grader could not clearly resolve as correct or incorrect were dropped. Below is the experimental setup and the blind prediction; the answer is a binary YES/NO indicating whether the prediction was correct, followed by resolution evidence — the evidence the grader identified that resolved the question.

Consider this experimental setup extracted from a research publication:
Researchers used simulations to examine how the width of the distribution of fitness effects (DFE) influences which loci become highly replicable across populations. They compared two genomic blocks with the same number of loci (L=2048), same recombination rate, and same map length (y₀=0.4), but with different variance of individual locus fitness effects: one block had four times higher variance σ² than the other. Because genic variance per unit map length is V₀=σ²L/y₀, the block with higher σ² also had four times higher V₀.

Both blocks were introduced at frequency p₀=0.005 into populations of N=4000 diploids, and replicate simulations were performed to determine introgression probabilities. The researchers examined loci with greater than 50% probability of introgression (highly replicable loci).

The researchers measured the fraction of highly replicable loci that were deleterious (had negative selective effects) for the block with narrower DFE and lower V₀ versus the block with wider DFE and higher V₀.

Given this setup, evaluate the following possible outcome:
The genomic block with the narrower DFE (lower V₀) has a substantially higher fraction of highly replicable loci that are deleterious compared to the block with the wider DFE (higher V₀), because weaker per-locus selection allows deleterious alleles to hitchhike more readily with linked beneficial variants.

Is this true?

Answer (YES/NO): NO